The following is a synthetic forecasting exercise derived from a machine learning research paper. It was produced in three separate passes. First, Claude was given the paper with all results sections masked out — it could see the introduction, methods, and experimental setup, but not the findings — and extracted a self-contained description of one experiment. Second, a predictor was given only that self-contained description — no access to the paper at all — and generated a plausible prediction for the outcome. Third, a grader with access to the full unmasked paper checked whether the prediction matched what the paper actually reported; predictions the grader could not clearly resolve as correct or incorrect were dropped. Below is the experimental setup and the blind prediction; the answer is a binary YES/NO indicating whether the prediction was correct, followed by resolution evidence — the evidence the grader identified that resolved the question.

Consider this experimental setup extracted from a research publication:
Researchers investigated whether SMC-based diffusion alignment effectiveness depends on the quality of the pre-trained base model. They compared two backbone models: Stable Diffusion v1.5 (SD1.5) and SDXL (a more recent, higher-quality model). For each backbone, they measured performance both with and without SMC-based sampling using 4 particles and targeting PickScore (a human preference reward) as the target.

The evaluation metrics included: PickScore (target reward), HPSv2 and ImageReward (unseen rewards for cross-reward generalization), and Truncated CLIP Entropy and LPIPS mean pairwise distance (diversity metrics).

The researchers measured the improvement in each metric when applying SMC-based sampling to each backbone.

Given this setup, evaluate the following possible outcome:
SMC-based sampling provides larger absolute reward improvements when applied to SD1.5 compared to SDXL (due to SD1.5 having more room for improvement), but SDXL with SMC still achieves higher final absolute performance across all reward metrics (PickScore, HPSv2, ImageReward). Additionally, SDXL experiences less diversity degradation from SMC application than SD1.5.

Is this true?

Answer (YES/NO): NO